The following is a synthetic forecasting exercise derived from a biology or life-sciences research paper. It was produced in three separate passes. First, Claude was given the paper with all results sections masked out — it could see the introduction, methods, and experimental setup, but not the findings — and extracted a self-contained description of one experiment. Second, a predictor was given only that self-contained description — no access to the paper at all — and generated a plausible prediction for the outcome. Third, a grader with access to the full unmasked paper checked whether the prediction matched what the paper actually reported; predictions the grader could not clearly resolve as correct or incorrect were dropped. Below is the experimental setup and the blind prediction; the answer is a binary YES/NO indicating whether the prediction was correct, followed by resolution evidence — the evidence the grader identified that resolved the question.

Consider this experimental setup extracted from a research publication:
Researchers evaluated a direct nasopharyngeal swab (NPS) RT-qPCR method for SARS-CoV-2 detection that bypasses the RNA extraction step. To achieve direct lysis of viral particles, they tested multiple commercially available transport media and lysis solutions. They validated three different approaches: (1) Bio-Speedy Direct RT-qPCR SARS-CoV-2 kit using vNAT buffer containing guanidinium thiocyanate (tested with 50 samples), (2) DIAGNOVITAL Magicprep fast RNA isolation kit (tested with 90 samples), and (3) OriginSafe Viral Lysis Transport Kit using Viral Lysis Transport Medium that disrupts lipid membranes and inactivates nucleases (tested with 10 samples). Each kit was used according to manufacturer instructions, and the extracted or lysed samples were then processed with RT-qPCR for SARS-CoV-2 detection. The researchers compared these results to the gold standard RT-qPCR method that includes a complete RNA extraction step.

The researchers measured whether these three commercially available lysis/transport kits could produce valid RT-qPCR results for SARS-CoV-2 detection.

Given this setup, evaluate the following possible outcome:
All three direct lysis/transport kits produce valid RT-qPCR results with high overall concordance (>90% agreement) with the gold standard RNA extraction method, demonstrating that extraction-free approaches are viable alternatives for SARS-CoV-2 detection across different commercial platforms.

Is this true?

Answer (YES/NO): NO